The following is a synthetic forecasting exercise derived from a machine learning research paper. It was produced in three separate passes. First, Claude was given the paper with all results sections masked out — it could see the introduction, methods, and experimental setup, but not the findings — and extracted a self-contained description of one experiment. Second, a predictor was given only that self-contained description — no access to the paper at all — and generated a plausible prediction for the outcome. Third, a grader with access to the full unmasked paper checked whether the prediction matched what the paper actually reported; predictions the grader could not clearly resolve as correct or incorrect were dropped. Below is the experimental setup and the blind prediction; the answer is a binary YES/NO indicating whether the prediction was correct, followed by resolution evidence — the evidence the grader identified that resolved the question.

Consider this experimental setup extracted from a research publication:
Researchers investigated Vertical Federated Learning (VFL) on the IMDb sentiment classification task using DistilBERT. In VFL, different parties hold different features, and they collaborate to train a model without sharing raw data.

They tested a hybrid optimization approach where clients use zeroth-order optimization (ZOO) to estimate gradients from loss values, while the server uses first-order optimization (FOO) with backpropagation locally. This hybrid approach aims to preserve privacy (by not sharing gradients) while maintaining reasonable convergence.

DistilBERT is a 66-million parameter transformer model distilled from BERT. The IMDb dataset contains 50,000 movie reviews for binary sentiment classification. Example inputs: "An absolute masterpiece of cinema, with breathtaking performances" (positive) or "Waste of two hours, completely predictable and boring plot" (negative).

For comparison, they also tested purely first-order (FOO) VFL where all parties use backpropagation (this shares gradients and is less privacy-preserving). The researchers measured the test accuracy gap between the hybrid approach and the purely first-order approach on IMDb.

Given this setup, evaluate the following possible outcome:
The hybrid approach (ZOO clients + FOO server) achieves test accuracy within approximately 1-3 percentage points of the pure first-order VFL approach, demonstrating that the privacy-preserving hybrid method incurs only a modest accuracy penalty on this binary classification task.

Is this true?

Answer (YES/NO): YES